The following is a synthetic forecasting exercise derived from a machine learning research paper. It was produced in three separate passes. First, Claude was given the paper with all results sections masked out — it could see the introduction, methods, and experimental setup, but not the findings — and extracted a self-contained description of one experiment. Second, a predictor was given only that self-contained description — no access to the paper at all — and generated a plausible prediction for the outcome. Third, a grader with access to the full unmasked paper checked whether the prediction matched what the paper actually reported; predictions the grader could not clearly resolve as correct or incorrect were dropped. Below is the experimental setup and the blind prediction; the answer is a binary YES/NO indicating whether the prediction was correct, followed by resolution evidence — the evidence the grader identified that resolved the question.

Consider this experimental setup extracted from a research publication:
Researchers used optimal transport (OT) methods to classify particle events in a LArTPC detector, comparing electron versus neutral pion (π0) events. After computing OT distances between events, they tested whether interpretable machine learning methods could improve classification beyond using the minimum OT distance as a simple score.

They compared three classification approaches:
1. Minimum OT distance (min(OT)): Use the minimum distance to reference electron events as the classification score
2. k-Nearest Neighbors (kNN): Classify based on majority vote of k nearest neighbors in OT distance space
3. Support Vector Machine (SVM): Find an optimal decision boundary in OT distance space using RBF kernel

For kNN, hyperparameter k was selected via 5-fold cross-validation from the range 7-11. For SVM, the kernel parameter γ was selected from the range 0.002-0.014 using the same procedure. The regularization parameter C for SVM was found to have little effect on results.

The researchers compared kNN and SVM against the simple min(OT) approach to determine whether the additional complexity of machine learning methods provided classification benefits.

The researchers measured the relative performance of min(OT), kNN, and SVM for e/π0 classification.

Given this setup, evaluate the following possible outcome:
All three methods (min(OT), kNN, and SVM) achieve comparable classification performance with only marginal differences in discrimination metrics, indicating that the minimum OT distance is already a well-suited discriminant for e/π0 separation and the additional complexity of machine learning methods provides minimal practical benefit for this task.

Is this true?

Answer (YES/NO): NO